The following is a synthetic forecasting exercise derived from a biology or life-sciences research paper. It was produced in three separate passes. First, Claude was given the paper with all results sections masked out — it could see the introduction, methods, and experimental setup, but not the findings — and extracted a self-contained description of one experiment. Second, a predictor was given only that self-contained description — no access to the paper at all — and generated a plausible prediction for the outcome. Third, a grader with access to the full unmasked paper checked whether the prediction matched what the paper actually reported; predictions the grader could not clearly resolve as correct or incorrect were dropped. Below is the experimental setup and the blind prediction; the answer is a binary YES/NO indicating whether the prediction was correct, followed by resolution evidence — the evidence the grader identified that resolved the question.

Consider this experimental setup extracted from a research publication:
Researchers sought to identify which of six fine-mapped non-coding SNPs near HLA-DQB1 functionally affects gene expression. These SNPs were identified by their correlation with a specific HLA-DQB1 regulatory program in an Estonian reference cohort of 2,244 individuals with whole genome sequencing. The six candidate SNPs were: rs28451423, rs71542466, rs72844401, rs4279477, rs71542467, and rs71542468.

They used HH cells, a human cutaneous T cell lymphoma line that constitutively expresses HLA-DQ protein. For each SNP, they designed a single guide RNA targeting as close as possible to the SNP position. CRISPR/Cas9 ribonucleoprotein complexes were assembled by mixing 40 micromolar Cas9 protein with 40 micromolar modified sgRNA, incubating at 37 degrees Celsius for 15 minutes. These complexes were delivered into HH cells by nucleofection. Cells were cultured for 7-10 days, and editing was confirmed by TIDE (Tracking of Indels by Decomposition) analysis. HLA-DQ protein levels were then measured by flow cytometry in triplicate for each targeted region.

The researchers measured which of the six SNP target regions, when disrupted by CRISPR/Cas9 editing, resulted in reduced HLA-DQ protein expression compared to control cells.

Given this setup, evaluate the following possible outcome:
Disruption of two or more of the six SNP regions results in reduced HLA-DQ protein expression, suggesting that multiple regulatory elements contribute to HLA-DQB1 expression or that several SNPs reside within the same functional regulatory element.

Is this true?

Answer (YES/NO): NO